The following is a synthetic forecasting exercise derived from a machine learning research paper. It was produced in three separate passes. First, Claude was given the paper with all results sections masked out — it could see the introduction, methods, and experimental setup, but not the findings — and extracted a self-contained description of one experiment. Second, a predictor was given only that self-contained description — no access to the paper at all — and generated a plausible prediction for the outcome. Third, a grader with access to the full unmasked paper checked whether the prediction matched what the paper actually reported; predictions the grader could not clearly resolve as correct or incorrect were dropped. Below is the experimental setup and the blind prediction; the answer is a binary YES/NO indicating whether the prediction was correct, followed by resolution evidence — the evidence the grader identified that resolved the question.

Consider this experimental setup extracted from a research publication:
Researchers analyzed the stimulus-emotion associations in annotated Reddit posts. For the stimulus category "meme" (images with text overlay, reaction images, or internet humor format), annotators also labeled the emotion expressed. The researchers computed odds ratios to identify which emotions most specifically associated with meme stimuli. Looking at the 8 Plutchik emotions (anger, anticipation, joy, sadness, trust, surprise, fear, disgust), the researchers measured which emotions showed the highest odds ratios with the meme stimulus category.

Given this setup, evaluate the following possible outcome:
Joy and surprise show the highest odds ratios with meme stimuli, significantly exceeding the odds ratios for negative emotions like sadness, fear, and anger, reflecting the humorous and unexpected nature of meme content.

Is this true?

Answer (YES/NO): NO